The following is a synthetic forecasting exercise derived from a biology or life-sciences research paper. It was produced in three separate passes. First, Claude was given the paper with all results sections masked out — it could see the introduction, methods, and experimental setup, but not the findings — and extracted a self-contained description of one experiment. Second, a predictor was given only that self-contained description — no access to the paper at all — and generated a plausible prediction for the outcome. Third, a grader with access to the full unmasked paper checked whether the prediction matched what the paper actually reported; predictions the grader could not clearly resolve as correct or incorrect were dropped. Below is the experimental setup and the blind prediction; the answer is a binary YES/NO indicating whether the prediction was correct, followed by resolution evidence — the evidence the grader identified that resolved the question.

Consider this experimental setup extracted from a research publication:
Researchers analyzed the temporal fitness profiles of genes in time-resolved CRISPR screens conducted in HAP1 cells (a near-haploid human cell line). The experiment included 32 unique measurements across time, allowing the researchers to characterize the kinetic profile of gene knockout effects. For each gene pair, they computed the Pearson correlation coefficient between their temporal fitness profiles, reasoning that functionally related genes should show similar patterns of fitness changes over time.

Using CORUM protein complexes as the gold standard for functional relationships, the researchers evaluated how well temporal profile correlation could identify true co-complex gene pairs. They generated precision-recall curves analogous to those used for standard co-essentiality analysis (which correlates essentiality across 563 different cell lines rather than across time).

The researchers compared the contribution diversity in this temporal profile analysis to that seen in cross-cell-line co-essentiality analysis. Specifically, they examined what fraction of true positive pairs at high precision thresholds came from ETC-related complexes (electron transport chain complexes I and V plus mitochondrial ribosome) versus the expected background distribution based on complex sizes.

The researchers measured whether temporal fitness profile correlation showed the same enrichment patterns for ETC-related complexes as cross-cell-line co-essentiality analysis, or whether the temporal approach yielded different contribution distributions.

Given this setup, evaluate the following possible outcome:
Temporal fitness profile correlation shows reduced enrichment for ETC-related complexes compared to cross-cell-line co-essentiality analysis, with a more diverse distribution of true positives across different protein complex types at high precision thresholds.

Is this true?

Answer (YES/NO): NO